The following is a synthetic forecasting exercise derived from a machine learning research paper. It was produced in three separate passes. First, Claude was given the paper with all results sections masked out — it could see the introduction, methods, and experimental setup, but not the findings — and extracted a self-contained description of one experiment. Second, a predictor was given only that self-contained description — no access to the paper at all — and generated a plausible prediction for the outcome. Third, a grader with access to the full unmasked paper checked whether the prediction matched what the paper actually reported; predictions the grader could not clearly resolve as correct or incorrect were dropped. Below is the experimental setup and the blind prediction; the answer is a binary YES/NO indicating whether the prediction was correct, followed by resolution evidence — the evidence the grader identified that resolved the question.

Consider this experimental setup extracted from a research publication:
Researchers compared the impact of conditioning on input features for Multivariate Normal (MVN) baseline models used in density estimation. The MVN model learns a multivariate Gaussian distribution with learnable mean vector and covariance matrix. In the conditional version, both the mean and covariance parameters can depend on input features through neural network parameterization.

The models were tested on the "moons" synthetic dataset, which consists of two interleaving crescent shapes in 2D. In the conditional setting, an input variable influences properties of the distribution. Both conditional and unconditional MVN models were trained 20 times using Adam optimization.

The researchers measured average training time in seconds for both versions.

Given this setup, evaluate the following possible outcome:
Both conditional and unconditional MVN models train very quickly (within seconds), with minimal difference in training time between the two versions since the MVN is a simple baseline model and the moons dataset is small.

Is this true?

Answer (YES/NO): NO